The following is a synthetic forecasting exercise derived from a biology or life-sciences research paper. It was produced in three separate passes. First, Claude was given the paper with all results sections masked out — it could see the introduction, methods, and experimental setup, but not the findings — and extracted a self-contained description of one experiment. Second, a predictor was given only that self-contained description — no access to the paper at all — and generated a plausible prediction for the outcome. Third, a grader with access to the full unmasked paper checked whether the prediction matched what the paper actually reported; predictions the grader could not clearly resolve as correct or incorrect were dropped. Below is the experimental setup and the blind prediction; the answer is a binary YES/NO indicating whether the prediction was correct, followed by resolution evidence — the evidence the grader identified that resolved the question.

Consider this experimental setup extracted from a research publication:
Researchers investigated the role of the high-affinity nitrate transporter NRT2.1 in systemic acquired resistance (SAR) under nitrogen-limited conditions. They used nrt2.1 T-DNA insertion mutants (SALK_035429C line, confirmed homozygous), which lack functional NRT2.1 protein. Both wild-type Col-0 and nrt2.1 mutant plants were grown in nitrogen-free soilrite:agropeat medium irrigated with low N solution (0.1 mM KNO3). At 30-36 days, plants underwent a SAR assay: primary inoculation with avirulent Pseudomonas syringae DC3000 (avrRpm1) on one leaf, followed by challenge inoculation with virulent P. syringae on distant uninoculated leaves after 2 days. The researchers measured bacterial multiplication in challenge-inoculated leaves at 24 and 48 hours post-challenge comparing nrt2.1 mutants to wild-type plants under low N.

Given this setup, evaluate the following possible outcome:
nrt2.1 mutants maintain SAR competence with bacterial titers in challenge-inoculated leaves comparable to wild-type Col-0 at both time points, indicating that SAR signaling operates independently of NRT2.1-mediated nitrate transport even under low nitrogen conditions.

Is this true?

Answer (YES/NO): NO